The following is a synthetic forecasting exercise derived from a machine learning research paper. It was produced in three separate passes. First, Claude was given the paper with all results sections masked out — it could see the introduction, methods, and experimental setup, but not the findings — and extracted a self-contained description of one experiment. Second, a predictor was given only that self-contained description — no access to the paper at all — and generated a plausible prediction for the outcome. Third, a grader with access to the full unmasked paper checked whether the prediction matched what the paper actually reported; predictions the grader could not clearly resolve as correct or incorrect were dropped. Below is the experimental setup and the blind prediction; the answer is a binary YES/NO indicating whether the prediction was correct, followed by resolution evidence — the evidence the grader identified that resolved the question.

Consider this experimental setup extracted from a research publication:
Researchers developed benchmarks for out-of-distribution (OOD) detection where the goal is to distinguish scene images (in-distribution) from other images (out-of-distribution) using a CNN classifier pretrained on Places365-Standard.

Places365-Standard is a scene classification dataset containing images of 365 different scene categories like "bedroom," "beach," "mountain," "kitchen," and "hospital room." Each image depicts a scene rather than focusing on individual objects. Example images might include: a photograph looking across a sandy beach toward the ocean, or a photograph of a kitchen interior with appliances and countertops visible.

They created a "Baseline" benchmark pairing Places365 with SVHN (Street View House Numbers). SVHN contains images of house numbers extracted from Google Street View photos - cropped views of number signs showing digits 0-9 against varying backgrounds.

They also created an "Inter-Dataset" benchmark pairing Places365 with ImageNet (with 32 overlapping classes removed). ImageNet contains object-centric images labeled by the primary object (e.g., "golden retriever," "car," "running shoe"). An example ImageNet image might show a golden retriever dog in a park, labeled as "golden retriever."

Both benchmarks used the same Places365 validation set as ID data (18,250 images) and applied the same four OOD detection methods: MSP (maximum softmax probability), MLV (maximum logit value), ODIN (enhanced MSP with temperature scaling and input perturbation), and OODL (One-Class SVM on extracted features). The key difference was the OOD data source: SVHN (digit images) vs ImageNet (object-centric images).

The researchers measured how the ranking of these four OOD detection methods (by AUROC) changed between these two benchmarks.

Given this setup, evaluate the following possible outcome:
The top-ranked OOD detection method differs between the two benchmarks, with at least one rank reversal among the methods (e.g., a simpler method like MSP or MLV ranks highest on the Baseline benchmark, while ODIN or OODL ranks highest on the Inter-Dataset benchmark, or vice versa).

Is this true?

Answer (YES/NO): NO